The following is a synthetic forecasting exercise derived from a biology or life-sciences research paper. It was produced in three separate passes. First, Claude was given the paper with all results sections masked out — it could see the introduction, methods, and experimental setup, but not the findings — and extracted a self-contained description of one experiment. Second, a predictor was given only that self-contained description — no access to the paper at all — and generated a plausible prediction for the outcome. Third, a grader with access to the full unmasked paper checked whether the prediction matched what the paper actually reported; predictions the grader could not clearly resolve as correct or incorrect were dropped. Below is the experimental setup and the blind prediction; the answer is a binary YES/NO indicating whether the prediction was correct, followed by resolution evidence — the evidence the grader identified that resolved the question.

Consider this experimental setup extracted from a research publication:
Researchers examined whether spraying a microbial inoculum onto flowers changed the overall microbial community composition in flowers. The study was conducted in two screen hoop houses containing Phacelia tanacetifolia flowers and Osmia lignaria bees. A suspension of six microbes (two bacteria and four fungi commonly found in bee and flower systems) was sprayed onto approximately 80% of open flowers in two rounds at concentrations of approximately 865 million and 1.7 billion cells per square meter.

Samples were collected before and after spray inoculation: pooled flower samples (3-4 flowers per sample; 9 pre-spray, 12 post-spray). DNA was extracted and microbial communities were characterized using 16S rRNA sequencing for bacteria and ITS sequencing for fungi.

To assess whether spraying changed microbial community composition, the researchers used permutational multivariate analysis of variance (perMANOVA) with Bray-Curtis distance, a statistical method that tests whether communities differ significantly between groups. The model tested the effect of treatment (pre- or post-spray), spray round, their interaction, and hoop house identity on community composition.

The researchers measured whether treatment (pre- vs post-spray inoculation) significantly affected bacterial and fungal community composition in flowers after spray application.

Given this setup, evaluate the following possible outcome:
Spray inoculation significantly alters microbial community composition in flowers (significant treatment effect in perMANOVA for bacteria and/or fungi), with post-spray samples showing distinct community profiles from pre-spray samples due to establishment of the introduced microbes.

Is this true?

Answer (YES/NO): YES